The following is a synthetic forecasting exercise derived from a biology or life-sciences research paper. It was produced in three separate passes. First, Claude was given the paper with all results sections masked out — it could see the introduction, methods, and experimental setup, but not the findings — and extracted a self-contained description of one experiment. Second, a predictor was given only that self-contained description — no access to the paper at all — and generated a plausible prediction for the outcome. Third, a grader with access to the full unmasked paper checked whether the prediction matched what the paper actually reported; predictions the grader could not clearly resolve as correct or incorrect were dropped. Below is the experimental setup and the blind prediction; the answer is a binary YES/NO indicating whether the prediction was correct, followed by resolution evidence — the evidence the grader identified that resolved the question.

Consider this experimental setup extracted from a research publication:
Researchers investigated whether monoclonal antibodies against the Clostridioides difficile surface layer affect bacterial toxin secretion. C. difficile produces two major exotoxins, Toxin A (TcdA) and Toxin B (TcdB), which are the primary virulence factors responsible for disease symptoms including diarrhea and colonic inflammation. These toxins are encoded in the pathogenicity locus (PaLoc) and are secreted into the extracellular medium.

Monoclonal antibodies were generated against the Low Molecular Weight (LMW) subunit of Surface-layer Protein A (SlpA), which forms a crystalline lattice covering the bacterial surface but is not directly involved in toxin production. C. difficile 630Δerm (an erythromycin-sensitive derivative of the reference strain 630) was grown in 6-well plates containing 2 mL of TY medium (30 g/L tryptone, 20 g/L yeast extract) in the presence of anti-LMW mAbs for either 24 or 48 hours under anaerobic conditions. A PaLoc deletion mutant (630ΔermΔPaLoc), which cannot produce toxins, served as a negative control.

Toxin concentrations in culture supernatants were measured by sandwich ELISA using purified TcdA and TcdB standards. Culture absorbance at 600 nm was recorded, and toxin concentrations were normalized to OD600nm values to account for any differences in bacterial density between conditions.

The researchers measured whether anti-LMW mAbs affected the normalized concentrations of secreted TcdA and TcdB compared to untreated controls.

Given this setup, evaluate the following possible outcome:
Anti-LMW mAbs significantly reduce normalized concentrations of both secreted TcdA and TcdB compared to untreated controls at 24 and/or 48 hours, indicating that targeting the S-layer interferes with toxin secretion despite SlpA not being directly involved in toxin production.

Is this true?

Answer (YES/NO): NO